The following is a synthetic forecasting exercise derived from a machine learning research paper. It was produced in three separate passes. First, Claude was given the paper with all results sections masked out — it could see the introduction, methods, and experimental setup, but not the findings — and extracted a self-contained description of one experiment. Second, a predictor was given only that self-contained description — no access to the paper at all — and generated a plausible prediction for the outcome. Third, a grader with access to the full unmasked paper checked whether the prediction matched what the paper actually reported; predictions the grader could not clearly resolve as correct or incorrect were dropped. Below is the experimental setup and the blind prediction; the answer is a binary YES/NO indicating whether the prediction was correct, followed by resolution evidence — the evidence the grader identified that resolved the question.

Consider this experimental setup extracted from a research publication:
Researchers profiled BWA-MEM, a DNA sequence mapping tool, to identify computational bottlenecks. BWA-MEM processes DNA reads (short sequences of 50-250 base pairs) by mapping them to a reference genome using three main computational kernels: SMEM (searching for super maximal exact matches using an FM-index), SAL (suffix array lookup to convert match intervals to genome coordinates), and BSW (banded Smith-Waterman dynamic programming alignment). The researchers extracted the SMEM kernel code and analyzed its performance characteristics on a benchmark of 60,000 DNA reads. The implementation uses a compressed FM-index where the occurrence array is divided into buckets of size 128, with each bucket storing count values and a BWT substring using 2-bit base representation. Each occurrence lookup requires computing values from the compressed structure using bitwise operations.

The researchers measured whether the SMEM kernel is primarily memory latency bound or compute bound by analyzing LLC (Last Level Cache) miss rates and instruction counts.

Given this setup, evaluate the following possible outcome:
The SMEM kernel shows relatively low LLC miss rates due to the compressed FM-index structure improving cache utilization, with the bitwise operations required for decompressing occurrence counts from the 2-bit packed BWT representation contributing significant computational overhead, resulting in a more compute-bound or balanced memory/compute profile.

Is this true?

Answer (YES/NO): NO